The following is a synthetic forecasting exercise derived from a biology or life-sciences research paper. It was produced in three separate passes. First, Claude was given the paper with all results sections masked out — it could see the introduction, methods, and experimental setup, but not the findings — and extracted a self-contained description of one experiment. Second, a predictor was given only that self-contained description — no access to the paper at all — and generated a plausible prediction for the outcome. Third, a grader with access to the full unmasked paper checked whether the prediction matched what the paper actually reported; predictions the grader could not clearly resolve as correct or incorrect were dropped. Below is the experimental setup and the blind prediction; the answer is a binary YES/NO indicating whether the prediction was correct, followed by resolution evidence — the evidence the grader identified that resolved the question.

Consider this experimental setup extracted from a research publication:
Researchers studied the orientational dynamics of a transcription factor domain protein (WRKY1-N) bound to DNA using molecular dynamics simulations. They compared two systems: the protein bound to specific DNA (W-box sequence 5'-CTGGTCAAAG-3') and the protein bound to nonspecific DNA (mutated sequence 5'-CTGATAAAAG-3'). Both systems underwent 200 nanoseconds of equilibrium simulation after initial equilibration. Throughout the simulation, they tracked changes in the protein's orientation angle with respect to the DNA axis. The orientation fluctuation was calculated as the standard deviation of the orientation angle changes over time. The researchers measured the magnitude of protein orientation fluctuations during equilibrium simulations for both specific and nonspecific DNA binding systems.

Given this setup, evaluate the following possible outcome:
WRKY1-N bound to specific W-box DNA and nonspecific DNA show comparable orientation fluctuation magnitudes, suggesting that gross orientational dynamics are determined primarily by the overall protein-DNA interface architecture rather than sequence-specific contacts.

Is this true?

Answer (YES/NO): NO